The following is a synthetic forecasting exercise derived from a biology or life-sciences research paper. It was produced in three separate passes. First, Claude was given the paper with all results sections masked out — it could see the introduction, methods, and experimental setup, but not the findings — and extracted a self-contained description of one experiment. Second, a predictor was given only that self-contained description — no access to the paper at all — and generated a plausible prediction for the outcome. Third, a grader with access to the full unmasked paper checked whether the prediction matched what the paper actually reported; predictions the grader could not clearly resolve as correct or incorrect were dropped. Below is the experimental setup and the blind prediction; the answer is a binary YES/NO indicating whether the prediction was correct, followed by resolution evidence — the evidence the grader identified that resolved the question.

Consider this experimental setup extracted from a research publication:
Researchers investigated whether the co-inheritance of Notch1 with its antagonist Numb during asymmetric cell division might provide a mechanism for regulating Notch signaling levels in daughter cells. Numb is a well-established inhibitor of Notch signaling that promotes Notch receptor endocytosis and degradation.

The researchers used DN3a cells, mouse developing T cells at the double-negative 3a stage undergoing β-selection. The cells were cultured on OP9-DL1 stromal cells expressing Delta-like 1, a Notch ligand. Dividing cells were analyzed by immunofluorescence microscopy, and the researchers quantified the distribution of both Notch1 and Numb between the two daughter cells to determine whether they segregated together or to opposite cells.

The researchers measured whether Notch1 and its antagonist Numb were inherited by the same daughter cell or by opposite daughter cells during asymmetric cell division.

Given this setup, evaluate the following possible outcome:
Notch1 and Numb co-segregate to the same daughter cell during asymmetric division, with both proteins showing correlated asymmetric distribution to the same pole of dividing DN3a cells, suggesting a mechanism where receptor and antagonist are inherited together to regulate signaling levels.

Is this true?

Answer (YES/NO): YES